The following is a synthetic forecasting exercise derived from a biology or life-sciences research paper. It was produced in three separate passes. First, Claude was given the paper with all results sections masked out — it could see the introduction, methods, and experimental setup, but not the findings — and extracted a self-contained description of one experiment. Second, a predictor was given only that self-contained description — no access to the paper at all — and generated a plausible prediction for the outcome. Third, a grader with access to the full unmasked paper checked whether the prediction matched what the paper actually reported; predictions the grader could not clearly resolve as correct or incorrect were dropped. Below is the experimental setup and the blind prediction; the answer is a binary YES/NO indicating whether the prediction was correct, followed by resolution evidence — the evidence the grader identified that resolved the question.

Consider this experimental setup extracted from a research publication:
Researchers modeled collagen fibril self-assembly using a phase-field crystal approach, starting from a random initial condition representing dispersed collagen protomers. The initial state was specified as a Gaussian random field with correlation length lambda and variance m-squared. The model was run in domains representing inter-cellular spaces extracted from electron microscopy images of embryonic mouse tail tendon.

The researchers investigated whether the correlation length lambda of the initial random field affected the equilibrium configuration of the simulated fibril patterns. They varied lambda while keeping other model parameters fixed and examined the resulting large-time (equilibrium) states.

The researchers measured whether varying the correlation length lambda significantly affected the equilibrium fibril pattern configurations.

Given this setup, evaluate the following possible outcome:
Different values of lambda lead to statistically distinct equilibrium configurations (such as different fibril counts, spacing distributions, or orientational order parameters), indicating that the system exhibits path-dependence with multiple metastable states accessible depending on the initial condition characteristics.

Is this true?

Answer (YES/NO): NO